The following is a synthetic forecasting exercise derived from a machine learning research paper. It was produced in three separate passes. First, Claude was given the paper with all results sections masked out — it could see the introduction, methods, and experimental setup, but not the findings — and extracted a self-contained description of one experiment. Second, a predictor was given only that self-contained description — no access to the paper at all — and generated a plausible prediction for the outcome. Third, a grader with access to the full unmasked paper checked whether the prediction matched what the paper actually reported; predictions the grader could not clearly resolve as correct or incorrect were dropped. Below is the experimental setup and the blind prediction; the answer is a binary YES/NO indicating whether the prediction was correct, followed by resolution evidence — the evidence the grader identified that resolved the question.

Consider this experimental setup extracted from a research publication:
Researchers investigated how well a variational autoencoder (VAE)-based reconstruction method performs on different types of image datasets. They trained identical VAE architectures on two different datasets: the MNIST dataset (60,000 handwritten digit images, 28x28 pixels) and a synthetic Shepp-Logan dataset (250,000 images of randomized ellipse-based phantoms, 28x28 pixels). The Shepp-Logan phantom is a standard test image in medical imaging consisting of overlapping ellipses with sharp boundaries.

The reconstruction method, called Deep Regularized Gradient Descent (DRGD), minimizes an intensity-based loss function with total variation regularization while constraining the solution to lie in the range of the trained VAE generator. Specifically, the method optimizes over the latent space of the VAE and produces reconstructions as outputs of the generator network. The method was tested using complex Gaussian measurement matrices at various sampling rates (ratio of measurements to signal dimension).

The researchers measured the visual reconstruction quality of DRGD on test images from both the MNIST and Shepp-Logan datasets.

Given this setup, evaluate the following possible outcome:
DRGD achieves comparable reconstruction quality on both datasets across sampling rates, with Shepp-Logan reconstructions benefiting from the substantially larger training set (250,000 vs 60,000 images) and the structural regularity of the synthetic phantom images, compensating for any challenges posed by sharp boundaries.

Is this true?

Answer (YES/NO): NO